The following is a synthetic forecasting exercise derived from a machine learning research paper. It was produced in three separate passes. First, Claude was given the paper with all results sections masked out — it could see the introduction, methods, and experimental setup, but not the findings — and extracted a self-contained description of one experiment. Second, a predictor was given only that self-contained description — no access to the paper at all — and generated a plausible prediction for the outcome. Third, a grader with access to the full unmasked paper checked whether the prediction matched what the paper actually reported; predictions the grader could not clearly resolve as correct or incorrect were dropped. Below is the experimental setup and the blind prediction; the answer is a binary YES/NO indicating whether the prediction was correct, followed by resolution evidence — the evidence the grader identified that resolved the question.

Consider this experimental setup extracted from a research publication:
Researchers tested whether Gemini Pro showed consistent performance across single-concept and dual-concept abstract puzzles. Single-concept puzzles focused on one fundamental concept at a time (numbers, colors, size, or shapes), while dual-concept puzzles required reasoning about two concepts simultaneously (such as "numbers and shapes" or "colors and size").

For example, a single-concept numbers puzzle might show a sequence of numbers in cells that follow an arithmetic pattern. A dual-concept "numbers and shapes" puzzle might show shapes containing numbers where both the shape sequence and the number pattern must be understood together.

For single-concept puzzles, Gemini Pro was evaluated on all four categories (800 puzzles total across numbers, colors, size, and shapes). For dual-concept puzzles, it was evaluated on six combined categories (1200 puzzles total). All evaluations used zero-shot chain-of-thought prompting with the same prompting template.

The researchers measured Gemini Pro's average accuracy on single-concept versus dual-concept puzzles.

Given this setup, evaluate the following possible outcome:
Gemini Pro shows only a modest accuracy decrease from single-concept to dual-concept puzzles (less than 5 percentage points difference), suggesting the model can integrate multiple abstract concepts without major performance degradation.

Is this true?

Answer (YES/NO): YES